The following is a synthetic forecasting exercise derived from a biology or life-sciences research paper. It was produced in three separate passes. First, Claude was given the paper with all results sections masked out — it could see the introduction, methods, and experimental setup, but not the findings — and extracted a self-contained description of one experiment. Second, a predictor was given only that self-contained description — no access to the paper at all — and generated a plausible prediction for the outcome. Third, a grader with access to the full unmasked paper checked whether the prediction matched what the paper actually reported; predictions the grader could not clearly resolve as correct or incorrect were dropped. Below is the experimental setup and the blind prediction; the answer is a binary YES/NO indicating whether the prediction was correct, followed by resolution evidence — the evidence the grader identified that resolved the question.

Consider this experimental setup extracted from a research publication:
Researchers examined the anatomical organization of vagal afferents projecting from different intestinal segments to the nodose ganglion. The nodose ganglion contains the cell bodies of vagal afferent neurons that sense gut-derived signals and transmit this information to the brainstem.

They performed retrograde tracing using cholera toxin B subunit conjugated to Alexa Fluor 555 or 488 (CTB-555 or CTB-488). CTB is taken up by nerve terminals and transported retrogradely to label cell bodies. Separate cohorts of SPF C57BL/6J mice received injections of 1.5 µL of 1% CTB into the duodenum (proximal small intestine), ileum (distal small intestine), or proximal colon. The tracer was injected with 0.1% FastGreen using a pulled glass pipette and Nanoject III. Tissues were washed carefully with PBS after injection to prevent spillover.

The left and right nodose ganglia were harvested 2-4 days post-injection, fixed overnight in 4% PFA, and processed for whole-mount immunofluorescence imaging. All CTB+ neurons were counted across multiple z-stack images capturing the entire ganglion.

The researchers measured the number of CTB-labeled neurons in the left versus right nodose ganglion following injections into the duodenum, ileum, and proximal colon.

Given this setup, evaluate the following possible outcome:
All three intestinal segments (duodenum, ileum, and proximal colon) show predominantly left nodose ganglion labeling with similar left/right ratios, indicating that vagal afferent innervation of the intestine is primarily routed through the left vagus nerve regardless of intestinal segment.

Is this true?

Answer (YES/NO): NO